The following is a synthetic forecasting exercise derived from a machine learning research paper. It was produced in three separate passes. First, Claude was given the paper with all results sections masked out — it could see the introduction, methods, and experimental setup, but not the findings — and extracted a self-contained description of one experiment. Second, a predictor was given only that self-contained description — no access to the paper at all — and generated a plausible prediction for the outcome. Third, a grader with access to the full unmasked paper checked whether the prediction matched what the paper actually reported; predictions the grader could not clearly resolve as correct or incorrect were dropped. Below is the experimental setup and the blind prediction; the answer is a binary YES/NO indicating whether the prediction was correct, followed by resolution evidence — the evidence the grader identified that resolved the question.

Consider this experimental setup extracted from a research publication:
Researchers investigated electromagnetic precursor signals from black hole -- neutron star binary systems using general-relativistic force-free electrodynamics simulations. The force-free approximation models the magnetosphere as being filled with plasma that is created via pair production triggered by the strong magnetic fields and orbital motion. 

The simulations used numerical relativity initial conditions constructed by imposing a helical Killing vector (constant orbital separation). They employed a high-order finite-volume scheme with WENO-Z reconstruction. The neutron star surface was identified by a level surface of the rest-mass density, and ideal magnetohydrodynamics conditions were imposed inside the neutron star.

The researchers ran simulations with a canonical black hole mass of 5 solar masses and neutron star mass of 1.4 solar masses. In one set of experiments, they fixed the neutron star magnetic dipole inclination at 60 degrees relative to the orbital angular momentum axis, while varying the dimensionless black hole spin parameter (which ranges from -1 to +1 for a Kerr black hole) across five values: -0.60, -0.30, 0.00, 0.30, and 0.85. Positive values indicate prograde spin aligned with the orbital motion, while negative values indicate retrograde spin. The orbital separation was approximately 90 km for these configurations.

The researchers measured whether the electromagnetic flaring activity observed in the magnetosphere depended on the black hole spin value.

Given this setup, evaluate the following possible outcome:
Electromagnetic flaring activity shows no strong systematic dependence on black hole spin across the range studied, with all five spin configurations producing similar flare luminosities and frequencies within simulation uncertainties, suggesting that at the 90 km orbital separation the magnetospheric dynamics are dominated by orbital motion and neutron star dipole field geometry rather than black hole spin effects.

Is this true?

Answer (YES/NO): YES